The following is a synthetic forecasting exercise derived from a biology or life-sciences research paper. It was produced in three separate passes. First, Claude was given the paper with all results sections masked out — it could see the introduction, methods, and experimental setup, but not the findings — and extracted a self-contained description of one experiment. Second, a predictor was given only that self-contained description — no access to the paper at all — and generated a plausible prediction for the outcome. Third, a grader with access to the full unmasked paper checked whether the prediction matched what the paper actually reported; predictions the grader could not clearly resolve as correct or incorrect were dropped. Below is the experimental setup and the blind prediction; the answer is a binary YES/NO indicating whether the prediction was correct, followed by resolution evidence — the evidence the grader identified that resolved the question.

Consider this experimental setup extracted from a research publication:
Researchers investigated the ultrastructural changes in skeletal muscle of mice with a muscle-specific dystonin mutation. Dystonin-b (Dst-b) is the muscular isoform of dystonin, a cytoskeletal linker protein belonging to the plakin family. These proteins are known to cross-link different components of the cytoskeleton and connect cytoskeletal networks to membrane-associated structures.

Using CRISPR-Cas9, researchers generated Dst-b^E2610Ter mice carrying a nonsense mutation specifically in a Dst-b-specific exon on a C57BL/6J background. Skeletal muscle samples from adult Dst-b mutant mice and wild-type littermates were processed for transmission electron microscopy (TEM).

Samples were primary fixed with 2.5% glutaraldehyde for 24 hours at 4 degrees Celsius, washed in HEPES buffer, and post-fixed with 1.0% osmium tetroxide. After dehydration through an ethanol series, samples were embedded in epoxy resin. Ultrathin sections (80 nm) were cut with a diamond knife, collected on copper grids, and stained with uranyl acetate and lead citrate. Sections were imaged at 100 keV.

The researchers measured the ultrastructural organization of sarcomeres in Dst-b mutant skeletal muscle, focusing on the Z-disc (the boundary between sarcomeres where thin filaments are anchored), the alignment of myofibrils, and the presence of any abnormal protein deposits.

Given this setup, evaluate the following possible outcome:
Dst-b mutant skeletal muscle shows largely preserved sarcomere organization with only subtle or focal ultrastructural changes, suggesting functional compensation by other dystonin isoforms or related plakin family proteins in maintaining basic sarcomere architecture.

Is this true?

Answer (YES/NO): NO